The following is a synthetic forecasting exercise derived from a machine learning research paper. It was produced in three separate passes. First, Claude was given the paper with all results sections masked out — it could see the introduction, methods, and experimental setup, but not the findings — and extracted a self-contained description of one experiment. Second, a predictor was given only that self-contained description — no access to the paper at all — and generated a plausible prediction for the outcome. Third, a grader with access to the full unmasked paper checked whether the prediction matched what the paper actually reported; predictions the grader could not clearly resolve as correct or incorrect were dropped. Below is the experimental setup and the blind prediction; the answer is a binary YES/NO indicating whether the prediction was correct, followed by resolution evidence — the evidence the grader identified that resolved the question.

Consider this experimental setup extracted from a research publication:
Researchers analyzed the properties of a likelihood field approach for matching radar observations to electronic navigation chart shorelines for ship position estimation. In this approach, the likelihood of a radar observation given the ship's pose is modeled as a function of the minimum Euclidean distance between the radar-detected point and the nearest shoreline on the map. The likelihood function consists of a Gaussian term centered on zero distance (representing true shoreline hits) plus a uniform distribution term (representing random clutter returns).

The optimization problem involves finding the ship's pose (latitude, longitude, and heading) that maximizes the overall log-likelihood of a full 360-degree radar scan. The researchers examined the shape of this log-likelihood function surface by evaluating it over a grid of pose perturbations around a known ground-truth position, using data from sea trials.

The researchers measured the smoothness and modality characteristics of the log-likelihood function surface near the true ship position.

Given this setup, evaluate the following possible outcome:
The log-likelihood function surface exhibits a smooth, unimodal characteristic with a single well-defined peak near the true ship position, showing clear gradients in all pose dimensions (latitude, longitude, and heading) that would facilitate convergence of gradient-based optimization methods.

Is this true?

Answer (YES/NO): NO